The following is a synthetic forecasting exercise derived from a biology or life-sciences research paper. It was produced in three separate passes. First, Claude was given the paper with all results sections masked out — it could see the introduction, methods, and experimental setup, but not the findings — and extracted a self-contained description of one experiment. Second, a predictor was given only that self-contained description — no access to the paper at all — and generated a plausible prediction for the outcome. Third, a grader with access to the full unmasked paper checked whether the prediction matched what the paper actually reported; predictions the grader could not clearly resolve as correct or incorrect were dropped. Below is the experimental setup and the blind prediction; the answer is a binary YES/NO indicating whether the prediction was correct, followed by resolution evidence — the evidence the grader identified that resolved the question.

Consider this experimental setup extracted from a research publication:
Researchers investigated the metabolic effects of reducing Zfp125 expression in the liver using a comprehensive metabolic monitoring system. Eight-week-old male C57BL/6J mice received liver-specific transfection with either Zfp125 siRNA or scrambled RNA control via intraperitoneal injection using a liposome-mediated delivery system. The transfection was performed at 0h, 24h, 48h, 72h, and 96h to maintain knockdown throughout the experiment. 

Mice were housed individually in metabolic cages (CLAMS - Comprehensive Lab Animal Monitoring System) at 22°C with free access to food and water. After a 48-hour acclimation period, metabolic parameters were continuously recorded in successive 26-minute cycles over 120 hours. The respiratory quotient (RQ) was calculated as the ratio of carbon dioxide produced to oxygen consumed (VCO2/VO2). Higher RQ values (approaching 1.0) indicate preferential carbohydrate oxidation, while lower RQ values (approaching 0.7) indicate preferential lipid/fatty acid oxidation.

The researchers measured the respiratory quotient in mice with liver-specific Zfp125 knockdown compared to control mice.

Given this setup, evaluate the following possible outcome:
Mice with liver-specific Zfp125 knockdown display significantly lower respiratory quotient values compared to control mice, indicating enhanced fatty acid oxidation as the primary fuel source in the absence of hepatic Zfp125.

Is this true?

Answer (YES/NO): YES